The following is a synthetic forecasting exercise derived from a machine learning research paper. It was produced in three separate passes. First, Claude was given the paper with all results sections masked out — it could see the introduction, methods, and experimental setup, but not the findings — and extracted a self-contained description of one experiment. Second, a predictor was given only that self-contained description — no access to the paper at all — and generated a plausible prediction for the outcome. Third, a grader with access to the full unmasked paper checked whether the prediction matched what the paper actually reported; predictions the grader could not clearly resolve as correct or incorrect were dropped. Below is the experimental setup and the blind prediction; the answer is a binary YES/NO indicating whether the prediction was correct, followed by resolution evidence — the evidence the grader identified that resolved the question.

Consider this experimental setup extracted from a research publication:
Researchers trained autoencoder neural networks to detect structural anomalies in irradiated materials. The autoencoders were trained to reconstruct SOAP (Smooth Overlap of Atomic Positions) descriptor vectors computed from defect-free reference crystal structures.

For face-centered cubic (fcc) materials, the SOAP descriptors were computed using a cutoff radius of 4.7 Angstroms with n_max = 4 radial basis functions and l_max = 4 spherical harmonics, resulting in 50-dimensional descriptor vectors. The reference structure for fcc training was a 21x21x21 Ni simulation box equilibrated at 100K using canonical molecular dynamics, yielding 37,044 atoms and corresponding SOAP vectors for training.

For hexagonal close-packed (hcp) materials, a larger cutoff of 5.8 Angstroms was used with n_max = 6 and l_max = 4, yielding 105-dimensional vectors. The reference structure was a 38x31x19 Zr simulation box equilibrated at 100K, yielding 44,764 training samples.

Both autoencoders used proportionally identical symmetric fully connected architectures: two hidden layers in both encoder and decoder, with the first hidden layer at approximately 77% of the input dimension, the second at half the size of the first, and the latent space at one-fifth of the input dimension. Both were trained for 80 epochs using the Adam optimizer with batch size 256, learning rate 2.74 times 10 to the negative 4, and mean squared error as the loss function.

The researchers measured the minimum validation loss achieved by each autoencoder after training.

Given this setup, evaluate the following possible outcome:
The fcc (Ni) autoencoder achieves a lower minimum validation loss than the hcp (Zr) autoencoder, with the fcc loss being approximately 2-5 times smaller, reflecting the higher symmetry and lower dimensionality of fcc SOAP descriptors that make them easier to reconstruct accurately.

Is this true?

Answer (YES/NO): NO